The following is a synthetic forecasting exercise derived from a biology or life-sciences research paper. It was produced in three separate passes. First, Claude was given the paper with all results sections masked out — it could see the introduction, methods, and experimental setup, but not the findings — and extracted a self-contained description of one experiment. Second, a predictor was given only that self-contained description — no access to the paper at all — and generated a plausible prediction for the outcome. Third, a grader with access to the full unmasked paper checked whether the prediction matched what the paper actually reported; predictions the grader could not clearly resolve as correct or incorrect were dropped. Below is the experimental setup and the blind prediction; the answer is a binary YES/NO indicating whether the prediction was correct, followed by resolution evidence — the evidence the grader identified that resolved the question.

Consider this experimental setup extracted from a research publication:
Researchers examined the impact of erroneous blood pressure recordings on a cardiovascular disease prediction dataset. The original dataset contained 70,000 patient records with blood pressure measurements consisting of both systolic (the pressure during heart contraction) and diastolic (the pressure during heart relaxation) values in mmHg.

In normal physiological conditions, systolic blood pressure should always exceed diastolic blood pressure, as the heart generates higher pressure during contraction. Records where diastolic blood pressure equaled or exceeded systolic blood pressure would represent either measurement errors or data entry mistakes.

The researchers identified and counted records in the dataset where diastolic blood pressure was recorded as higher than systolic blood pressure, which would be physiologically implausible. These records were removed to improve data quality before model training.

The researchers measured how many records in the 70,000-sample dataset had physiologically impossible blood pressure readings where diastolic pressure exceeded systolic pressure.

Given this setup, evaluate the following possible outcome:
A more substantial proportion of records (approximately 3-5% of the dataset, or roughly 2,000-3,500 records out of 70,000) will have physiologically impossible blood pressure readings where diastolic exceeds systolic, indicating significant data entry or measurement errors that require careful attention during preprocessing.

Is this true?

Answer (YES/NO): NO